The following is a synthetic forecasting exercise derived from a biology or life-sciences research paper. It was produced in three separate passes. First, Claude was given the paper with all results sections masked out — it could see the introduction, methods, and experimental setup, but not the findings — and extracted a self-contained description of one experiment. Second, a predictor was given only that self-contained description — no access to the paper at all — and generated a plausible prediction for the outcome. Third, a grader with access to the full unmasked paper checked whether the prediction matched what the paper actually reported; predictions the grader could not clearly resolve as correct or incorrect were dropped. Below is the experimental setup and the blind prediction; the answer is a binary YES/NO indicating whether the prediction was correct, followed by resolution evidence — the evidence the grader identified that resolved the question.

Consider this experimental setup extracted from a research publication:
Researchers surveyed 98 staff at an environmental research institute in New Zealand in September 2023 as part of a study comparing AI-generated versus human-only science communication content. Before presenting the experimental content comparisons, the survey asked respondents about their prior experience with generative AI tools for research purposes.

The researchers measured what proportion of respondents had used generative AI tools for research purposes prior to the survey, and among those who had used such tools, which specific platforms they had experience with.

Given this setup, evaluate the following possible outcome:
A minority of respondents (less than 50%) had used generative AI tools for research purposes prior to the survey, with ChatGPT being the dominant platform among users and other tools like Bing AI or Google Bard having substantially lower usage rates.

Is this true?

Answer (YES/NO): YES